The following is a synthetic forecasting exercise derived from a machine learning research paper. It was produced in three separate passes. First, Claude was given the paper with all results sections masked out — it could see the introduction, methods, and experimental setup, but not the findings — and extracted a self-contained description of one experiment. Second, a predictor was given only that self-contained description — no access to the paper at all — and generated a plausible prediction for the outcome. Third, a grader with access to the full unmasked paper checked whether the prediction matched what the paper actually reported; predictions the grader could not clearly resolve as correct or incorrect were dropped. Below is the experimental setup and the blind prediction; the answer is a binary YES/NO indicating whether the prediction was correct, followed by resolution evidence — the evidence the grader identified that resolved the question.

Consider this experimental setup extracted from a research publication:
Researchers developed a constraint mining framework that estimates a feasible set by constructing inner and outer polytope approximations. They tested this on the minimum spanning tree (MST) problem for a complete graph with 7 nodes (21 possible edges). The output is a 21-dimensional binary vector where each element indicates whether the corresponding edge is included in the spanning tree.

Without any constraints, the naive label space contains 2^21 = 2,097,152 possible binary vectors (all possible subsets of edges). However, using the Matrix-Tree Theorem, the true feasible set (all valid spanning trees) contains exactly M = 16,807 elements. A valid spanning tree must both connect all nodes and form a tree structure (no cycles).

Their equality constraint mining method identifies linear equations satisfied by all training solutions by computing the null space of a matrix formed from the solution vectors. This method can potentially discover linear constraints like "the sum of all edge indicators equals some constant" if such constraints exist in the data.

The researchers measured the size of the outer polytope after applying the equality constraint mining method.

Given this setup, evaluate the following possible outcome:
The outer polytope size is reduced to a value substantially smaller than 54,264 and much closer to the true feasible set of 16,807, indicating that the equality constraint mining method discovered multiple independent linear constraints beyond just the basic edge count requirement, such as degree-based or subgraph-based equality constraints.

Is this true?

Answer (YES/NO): NO